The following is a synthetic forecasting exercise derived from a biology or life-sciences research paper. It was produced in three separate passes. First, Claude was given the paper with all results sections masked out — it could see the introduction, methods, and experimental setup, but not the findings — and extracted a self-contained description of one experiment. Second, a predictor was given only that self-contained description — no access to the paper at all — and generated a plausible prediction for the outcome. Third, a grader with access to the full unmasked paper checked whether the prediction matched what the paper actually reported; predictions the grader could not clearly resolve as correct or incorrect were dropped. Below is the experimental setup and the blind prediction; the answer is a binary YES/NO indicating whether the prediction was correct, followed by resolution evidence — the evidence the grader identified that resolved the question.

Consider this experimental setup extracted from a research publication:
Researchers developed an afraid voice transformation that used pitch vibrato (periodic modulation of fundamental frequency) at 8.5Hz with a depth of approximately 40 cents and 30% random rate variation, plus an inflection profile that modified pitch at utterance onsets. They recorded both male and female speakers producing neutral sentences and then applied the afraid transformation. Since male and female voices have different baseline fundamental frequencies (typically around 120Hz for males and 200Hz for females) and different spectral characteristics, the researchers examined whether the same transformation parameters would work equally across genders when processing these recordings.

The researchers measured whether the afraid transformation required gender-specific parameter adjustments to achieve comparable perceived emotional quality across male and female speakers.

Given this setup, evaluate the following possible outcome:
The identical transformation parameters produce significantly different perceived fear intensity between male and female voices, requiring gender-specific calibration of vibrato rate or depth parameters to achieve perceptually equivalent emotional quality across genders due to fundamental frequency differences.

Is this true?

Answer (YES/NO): YES